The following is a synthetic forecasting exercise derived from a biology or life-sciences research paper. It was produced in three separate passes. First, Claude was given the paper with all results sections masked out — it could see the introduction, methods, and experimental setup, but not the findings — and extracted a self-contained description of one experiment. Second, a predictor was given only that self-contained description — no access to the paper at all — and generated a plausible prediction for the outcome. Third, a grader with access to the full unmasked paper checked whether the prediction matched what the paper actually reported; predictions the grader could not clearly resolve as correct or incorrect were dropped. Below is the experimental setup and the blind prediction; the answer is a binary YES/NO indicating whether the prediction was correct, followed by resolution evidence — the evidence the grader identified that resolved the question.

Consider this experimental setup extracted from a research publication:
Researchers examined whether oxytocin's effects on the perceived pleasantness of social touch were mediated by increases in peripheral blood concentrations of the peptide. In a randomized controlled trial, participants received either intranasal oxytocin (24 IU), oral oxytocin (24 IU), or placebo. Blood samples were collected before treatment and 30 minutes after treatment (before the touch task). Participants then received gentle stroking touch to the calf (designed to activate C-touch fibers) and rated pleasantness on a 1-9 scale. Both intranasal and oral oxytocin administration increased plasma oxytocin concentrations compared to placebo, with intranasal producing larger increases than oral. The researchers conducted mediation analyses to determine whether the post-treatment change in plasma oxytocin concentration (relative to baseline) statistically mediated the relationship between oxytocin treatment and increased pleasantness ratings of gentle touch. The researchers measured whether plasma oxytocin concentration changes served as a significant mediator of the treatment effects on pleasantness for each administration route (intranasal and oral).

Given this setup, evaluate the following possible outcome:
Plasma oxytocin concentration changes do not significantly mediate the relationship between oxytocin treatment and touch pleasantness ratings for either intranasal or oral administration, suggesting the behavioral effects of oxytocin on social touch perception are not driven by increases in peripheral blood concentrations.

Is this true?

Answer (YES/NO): NO